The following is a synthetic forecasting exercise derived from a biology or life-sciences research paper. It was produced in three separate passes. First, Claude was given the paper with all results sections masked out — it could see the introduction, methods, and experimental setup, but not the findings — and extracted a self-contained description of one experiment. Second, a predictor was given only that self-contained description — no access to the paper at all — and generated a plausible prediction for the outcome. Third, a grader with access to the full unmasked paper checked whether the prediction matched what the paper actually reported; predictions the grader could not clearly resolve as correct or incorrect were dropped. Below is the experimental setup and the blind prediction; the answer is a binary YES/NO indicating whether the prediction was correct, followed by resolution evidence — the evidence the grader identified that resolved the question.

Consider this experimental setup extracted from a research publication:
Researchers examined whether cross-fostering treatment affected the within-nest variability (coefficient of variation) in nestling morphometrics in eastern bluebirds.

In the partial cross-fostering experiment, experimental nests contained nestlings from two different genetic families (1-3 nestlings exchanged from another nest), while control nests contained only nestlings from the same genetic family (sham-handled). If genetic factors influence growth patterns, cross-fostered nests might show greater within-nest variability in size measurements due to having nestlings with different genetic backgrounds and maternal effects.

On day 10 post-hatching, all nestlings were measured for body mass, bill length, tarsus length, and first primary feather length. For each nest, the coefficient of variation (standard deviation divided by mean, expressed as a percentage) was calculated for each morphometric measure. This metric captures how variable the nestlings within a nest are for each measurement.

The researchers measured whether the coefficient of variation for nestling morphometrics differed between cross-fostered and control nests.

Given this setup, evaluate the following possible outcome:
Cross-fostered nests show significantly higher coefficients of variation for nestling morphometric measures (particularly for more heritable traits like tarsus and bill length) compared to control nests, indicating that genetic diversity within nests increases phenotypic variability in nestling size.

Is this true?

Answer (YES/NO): NO